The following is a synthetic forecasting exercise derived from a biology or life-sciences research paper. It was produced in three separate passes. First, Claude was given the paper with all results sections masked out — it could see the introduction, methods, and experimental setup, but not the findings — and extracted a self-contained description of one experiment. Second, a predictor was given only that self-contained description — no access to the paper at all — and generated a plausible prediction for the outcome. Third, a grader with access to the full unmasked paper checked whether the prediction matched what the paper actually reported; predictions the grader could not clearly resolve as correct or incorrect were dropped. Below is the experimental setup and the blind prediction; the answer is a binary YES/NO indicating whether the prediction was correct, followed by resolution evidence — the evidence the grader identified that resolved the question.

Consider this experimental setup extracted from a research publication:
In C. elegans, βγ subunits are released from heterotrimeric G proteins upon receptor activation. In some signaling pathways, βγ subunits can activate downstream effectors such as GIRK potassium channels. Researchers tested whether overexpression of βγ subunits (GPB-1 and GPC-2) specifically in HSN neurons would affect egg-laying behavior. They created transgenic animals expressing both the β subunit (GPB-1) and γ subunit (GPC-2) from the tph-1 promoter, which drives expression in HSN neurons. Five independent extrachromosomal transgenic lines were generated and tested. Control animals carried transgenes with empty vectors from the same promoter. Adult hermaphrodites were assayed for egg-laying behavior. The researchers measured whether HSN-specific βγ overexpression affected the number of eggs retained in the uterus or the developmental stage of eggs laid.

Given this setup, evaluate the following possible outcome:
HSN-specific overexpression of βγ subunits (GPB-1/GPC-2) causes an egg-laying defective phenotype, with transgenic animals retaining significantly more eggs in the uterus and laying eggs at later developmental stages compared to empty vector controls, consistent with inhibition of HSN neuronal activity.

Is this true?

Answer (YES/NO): NO